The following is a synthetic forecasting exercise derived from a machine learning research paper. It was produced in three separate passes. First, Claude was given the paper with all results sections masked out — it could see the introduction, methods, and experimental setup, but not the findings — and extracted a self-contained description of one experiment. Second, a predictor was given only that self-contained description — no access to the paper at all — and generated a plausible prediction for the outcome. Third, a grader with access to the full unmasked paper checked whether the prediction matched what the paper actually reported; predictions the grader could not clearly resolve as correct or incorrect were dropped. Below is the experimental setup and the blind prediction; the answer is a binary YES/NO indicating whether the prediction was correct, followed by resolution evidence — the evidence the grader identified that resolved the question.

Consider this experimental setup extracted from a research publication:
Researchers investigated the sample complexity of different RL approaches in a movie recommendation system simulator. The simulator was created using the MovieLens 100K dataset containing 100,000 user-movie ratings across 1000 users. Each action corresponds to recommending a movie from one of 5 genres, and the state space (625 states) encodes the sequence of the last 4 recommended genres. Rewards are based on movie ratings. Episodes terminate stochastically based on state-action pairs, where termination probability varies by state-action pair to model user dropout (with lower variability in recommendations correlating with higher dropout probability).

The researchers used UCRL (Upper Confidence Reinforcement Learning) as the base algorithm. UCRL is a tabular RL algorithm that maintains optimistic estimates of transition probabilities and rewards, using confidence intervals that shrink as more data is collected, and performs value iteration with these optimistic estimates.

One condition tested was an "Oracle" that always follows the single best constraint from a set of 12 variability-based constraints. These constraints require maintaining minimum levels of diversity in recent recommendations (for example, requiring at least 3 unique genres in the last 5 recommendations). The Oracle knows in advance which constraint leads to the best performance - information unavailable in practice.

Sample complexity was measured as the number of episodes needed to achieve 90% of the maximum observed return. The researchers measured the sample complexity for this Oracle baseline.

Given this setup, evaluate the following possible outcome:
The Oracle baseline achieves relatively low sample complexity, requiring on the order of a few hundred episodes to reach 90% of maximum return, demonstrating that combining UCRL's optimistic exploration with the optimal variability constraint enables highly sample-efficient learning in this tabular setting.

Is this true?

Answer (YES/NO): NO